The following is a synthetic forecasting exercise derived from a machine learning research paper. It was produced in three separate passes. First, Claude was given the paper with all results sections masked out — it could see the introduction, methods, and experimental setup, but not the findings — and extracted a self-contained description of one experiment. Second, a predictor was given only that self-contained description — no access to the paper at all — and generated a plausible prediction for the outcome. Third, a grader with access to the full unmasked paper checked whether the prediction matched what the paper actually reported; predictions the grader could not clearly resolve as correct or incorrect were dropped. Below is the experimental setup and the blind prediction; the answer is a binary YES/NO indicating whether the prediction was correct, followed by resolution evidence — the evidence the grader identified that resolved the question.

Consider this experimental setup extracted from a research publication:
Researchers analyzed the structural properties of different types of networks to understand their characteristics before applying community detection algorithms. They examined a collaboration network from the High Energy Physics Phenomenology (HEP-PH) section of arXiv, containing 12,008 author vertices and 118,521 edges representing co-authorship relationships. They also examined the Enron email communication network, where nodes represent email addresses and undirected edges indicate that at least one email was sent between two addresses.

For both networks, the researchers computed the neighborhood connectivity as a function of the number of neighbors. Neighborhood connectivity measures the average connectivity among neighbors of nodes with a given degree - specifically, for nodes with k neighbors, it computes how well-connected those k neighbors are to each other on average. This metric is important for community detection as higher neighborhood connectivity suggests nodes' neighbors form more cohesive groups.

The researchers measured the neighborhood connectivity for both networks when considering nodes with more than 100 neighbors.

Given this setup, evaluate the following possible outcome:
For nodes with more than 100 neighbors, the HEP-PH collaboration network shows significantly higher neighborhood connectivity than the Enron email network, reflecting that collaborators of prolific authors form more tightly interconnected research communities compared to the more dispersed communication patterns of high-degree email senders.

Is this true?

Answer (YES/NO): YES